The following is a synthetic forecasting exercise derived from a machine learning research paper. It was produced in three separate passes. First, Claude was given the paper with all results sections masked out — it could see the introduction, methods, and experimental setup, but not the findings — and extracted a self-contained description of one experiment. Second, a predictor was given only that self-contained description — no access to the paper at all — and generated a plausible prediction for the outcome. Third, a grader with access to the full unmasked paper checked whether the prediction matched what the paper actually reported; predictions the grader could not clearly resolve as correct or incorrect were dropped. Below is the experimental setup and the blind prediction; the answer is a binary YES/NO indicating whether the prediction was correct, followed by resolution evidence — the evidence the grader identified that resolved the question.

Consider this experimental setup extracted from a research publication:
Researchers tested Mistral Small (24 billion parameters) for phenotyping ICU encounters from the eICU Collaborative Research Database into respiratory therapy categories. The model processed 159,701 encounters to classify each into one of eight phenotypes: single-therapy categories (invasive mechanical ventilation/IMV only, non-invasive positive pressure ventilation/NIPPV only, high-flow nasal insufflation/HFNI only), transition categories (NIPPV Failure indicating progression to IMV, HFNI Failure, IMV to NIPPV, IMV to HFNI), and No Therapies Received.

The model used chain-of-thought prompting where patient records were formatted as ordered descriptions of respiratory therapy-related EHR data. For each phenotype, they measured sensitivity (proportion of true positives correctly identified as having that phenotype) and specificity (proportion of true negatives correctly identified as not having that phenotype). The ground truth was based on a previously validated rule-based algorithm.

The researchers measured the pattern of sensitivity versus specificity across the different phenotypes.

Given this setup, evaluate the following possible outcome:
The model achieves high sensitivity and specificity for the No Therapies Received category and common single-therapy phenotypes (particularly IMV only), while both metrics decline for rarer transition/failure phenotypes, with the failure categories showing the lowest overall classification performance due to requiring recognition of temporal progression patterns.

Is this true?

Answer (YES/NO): NO